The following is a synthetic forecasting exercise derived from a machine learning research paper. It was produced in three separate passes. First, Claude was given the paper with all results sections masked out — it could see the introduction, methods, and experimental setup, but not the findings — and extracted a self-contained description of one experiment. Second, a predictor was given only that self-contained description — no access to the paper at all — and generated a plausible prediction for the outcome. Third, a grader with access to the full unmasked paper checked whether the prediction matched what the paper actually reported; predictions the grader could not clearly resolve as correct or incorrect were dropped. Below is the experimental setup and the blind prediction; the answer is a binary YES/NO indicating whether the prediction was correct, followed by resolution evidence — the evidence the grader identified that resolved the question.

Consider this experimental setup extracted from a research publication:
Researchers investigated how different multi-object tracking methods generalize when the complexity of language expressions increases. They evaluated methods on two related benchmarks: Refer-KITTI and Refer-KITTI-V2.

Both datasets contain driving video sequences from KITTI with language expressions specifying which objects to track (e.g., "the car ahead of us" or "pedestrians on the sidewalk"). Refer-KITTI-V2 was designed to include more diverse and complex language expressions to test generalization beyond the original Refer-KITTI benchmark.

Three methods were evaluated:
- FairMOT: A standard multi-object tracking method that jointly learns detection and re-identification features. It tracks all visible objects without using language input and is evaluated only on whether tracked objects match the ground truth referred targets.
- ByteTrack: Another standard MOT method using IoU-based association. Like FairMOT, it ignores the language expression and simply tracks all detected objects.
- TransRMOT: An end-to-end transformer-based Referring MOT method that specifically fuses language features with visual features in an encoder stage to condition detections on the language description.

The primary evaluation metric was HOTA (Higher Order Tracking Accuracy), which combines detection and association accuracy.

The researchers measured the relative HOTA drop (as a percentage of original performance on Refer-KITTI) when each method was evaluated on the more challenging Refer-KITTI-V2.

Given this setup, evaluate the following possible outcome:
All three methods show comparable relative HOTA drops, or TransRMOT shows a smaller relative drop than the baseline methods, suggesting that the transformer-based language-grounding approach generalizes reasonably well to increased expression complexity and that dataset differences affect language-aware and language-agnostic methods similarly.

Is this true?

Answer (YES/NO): NO